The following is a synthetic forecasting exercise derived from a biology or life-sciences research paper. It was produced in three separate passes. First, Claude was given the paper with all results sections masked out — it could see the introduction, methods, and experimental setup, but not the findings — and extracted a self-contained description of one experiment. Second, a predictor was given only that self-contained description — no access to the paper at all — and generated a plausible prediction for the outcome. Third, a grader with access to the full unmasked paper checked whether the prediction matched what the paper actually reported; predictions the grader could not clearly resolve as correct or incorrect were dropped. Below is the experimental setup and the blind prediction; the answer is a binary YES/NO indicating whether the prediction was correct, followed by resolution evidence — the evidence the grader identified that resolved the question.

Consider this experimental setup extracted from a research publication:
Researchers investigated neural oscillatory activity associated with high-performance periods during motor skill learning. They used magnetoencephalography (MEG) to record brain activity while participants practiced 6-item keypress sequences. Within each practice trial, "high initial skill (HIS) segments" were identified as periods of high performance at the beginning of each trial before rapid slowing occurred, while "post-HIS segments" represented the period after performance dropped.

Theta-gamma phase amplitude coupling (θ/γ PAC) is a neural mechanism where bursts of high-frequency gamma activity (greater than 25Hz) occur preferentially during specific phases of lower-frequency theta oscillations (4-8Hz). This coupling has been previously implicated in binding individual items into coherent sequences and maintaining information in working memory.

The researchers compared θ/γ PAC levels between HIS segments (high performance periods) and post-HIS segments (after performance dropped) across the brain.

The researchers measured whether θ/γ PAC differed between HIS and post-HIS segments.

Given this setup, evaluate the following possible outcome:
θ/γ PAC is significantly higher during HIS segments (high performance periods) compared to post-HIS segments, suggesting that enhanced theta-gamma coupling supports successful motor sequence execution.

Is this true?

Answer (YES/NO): YES